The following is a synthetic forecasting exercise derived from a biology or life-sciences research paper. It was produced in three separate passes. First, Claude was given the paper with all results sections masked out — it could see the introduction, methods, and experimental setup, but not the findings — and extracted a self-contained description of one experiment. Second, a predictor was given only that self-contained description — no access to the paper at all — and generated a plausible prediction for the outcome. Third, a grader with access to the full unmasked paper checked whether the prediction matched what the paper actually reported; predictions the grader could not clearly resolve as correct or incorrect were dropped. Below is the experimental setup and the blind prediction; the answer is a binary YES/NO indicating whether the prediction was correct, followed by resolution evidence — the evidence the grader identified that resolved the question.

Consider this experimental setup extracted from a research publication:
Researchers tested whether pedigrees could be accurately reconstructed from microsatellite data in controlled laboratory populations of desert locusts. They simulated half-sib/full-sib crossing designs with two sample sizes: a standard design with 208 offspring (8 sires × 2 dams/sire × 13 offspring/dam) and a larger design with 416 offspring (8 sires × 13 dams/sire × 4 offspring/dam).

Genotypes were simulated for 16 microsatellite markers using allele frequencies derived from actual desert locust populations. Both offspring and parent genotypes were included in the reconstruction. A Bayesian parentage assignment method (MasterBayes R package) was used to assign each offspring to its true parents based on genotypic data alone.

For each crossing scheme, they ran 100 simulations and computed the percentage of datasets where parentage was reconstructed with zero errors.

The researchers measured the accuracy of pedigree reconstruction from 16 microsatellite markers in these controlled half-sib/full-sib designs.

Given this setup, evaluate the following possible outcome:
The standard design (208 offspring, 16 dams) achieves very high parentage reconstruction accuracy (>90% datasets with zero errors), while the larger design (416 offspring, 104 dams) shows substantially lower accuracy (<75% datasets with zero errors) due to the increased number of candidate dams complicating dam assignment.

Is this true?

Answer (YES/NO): NO